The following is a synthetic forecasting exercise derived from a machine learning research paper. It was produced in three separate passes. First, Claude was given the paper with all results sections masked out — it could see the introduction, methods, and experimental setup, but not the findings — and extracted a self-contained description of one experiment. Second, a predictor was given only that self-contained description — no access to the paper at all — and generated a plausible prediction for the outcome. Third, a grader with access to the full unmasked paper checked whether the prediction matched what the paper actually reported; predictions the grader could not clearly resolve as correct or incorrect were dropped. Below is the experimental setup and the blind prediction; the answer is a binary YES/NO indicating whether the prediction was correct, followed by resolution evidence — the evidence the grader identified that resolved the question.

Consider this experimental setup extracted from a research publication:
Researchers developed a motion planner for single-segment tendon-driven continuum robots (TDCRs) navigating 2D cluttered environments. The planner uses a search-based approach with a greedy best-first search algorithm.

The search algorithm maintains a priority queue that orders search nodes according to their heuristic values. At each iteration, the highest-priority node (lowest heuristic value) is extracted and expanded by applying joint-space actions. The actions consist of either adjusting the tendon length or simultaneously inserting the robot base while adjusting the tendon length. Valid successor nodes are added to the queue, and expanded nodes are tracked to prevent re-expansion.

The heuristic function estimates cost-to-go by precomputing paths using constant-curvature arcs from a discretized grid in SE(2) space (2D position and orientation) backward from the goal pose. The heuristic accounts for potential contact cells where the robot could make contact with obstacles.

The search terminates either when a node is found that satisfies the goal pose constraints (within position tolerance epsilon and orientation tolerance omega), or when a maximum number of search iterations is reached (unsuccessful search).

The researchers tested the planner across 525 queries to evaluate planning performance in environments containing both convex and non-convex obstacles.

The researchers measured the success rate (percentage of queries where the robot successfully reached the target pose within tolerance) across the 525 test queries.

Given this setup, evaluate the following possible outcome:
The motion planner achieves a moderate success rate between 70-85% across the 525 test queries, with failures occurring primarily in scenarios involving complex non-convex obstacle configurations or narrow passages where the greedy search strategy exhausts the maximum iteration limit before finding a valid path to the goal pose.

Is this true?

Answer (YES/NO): YES